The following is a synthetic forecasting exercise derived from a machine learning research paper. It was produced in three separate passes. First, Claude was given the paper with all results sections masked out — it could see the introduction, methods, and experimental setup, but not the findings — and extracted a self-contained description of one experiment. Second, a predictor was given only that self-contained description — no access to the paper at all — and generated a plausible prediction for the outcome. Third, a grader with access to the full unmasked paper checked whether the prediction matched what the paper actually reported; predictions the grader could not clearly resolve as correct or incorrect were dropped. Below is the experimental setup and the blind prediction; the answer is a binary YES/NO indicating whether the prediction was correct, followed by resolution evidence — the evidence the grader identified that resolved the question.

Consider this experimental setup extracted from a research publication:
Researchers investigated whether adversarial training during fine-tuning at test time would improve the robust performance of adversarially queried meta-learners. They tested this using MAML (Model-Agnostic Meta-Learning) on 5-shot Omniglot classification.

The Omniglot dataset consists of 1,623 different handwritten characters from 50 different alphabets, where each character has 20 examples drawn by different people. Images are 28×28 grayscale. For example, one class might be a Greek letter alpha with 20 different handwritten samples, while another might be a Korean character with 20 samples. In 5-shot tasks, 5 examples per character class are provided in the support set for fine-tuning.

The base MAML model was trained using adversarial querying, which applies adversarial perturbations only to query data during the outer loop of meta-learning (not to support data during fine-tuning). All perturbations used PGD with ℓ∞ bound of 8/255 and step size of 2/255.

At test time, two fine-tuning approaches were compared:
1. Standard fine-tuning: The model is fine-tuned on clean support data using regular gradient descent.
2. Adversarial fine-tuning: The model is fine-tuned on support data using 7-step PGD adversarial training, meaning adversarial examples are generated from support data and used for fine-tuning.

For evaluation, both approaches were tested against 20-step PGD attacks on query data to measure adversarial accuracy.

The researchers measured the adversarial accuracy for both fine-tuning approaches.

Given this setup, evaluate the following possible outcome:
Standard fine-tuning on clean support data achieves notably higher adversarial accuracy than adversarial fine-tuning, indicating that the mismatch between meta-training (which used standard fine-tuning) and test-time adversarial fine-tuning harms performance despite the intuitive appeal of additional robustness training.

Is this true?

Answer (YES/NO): NO